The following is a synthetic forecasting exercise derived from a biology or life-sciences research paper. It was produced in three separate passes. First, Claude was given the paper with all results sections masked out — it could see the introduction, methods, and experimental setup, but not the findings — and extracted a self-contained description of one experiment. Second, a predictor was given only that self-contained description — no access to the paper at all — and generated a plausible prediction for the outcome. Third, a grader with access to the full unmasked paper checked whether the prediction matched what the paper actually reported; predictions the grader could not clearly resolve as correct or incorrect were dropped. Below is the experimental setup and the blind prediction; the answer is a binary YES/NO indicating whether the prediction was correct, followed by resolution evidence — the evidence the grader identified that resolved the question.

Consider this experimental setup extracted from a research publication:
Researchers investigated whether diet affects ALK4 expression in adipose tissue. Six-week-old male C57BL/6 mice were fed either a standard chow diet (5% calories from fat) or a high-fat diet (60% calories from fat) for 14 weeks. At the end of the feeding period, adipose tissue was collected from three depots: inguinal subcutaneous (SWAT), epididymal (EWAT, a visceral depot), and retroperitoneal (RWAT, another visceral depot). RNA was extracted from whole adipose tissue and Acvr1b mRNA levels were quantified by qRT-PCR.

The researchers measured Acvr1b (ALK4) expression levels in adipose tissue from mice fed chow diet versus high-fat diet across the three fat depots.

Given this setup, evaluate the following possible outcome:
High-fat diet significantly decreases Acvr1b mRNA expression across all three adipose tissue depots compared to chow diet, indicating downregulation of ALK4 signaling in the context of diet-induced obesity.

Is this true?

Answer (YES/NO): NO